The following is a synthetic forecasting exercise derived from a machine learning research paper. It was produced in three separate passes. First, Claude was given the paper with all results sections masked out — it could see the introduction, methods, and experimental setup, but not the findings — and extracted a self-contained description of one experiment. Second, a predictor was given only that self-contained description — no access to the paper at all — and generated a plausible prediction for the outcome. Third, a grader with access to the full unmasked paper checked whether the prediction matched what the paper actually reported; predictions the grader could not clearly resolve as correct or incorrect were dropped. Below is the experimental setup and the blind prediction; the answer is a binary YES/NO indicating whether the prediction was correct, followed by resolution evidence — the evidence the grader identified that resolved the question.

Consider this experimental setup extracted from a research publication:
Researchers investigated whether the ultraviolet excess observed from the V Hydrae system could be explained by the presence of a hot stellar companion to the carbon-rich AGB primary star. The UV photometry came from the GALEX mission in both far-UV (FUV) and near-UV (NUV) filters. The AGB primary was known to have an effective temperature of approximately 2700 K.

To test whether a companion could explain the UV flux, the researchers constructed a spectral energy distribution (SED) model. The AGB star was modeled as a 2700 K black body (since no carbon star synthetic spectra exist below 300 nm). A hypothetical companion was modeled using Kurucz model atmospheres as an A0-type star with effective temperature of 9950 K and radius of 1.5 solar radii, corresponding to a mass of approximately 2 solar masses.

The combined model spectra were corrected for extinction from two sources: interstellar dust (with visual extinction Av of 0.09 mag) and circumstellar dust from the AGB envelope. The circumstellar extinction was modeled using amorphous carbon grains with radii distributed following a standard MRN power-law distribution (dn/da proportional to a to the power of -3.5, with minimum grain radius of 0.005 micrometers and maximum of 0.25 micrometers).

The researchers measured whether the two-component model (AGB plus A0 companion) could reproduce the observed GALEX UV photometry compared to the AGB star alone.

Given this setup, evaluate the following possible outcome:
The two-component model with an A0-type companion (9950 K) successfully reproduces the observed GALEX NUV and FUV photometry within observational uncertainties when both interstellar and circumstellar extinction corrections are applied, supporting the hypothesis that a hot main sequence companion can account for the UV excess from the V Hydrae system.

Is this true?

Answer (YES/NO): YES